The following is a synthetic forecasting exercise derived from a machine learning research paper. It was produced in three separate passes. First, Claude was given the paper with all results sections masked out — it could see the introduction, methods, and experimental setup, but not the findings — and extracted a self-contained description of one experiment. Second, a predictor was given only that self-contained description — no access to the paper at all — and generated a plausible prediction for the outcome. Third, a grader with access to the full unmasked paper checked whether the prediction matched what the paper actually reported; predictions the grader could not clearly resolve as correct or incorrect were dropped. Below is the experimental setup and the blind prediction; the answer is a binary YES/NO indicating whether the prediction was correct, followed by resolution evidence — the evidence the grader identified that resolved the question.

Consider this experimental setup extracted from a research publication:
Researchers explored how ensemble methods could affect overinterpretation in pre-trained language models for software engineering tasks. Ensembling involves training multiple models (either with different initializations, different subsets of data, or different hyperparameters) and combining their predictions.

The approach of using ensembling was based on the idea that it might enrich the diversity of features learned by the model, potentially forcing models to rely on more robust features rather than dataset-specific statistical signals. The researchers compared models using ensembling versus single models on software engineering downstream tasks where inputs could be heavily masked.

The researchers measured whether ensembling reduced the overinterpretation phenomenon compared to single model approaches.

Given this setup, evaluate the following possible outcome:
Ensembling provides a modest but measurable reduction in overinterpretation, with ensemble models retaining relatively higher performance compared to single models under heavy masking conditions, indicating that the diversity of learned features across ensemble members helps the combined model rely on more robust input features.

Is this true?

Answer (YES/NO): NO